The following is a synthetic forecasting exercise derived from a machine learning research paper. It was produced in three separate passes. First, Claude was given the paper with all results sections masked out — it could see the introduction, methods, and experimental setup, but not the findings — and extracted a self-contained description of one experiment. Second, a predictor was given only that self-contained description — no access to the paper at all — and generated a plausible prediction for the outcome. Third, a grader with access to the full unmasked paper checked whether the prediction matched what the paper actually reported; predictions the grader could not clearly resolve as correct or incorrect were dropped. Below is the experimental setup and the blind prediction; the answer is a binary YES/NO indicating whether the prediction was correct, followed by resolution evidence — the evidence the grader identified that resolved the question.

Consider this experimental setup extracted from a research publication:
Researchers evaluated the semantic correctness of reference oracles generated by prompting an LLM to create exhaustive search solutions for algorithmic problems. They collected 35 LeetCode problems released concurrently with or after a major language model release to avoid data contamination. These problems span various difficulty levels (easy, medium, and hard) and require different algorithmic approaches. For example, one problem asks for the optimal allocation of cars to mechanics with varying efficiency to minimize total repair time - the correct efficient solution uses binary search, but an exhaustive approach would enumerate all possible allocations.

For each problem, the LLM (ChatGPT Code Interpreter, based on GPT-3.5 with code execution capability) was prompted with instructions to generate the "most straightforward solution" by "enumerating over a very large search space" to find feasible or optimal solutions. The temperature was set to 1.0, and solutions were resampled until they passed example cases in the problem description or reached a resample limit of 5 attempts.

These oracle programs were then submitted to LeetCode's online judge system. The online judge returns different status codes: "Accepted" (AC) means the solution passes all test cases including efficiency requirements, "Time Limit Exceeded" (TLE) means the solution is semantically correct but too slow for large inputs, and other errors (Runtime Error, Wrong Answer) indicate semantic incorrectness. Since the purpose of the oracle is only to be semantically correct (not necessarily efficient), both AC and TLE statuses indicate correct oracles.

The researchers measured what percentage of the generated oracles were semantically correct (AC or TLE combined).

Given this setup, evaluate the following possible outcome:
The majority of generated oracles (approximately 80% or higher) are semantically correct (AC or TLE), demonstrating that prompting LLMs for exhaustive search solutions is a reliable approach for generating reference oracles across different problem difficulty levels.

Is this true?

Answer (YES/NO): YES